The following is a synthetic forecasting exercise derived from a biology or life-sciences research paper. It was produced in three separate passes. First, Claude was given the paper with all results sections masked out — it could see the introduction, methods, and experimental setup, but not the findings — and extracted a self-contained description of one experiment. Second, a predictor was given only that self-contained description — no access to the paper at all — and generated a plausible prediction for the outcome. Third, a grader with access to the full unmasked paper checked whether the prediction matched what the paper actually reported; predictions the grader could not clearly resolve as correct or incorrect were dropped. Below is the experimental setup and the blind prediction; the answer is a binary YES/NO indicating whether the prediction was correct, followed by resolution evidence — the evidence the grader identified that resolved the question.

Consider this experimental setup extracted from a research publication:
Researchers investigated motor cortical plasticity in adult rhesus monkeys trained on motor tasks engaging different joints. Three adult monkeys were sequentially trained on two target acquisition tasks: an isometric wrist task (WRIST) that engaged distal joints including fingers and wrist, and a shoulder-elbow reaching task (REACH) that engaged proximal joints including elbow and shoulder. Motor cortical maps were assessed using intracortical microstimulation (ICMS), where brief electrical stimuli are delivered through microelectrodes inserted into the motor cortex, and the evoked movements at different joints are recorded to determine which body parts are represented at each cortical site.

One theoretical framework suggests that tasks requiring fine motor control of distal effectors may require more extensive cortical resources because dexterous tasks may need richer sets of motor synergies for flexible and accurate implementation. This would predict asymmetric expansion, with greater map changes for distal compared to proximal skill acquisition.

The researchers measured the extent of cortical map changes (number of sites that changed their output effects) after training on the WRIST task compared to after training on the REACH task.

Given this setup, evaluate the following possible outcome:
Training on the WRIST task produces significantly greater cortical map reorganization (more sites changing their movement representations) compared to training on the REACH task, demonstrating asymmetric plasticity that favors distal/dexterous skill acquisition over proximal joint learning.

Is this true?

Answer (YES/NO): NO